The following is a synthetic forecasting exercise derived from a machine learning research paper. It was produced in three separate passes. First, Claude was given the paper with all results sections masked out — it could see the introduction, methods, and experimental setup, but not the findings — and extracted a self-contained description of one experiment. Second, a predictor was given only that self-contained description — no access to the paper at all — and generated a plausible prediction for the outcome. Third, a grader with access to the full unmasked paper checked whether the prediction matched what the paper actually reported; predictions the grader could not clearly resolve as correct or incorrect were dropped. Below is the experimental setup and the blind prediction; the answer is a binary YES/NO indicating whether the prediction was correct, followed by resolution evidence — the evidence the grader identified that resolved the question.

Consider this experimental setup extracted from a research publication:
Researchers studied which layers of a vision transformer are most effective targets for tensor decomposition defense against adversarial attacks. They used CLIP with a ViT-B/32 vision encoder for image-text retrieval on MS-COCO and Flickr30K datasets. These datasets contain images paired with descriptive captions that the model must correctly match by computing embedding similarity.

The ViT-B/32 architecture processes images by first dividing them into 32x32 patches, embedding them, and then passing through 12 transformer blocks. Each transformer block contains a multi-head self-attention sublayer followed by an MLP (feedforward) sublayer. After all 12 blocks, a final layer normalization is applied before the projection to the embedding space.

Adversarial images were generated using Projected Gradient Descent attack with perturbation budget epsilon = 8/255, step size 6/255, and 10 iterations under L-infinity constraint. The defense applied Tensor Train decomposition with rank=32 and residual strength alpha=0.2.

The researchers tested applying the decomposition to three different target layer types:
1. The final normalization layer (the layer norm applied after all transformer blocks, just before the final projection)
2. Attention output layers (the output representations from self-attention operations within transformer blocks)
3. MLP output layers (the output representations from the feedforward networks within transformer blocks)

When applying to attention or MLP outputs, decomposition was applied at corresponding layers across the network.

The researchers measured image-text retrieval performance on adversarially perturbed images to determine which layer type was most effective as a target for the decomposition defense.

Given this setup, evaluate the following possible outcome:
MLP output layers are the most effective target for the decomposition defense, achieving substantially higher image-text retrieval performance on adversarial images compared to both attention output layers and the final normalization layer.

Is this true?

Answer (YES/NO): NO